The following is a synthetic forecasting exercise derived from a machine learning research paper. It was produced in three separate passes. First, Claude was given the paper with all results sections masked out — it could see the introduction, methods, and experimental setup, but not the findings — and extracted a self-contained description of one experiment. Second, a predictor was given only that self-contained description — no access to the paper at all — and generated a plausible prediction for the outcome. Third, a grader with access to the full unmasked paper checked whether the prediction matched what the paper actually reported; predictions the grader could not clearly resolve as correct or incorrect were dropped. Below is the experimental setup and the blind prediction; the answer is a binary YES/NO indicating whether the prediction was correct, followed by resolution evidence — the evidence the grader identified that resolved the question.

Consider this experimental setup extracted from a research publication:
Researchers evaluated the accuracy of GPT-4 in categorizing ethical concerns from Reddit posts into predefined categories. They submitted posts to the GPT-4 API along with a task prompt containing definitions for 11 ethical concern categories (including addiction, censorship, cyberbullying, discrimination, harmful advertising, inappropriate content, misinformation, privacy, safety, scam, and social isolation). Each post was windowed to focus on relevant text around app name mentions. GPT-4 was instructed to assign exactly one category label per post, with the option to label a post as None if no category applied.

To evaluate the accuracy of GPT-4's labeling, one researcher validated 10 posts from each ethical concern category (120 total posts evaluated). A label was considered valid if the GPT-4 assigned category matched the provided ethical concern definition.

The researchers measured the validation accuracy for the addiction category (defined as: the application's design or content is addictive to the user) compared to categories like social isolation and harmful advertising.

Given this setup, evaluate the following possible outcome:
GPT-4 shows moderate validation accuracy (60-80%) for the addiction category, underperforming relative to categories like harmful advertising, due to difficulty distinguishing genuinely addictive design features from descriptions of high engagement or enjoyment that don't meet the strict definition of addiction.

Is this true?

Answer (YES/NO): YES